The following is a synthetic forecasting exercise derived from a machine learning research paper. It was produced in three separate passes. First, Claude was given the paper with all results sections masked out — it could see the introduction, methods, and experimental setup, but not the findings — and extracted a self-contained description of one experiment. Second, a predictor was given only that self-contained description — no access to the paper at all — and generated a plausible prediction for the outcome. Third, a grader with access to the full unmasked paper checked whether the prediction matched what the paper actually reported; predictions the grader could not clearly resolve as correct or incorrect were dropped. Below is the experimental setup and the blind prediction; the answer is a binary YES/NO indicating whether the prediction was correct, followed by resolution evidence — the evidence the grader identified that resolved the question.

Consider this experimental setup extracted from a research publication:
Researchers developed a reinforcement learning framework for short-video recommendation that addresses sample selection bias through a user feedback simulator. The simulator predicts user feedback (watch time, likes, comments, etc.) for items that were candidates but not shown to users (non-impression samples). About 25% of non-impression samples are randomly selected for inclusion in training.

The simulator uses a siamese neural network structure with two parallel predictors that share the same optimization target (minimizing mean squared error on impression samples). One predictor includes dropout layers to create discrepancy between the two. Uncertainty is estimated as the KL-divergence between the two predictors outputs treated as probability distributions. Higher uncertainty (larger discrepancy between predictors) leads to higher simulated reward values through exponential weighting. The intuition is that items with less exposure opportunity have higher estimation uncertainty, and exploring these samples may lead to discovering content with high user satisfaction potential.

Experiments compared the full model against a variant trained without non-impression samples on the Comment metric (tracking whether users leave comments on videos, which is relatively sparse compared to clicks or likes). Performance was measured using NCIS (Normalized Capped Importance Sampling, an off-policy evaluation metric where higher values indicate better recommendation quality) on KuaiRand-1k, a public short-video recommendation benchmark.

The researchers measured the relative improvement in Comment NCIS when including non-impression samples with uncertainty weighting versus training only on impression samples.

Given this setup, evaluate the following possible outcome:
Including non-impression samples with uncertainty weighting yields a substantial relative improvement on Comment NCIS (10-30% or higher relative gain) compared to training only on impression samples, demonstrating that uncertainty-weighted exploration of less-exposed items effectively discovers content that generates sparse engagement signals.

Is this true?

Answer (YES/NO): NO